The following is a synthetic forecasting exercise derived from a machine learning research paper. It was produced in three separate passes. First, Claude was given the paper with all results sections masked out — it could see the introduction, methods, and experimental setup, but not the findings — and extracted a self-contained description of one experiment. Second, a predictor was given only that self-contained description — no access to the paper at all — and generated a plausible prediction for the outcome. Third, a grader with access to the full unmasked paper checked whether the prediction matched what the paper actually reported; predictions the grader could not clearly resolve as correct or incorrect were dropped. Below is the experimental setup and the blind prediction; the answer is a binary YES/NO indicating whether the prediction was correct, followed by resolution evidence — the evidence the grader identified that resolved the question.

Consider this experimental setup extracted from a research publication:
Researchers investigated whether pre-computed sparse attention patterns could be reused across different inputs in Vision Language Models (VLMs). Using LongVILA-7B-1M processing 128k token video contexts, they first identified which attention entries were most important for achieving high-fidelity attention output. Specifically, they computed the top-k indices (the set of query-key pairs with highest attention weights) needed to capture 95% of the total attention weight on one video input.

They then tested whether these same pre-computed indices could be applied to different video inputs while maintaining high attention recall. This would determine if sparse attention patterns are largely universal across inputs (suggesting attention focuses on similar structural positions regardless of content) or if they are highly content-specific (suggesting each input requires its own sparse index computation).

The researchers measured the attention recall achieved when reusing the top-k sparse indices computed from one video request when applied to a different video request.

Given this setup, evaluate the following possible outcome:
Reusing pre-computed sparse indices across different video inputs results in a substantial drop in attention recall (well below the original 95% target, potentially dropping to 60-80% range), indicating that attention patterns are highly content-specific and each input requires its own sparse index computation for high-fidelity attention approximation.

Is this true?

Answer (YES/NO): YES